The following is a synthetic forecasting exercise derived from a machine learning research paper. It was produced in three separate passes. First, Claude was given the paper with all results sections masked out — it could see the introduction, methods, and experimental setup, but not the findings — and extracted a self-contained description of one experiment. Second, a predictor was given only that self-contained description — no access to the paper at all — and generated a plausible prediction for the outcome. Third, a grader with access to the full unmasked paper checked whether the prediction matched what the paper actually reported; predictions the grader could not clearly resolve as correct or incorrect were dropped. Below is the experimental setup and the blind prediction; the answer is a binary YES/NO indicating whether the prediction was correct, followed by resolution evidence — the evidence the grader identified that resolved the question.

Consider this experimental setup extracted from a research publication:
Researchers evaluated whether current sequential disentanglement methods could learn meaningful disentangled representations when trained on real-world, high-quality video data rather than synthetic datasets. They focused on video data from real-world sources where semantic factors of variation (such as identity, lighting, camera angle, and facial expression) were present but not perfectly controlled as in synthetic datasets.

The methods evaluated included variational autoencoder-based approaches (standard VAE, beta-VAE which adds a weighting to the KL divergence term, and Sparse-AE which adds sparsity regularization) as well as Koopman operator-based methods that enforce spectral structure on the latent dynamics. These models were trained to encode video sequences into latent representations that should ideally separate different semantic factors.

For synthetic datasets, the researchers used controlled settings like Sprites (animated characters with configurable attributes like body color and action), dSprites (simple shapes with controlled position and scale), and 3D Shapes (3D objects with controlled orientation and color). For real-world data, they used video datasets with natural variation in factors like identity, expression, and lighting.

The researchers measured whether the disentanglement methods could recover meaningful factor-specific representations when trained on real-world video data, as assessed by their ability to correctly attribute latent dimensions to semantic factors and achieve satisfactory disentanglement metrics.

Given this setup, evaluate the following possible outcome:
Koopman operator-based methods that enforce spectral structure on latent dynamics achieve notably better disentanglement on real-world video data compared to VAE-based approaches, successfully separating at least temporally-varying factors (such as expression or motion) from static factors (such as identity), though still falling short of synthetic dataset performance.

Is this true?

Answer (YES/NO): NO